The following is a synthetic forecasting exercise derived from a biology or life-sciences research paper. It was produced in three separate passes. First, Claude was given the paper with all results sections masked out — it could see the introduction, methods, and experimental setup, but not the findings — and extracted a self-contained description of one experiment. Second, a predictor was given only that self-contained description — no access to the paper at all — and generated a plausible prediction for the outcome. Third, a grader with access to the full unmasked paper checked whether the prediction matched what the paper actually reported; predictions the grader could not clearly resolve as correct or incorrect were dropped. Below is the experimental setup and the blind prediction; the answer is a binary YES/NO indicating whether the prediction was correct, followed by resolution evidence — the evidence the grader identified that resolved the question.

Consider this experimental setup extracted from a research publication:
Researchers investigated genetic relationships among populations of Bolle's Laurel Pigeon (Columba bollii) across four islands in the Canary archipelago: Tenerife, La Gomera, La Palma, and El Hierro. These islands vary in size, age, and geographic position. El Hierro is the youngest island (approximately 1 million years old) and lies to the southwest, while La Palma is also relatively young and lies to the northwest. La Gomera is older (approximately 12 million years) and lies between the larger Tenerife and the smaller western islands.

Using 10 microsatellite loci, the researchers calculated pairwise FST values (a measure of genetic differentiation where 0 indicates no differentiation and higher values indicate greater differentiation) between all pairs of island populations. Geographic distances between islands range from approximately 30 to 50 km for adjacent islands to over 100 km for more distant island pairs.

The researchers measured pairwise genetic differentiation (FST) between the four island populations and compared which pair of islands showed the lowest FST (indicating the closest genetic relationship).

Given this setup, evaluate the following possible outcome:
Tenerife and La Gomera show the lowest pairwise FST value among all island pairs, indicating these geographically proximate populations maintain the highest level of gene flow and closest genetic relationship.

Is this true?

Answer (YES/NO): NO